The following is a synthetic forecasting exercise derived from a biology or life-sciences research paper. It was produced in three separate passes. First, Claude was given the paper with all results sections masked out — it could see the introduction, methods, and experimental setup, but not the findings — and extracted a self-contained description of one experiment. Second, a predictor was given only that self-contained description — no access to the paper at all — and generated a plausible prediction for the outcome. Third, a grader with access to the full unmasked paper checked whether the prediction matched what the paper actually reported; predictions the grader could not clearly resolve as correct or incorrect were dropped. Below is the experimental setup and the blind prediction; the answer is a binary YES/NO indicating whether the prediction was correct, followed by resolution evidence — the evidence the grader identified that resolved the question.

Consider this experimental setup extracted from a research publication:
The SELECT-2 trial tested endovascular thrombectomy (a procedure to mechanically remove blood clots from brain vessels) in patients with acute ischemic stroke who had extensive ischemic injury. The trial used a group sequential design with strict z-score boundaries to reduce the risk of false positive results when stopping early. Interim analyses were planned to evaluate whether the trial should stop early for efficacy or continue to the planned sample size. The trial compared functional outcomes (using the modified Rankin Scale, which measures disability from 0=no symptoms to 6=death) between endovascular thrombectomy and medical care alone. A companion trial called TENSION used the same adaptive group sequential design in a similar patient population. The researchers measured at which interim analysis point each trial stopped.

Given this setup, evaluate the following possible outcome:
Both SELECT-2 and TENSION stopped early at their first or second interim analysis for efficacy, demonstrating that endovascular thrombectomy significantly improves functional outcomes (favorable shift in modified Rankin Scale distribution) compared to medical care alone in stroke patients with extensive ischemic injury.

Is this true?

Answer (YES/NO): YES